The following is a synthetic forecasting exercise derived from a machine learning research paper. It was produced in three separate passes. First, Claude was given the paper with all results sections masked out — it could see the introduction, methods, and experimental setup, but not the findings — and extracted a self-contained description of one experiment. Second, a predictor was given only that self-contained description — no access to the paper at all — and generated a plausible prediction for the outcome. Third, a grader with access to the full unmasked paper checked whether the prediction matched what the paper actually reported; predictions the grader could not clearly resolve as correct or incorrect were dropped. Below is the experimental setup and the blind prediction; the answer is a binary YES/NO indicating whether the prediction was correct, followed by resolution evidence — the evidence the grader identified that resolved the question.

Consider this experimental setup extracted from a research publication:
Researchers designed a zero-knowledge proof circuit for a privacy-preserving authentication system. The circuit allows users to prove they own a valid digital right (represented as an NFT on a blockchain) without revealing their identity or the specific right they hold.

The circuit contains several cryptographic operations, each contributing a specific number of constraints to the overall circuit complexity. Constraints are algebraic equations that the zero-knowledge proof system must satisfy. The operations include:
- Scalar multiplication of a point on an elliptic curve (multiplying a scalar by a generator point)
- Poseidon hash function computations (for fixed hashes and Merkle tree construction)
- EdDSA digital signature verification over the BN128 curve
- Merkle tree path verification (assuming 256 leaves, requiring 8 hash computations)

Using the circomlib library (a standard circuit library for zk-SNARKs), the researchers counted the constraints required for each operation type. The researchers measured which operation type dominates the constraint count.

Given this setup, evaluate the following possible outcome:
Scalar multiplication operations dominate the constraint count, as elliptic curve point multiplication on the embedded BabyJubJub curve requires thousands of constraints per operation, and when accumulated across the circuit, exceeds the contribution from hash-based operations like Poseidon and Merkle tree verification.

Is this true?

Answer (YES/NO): NO